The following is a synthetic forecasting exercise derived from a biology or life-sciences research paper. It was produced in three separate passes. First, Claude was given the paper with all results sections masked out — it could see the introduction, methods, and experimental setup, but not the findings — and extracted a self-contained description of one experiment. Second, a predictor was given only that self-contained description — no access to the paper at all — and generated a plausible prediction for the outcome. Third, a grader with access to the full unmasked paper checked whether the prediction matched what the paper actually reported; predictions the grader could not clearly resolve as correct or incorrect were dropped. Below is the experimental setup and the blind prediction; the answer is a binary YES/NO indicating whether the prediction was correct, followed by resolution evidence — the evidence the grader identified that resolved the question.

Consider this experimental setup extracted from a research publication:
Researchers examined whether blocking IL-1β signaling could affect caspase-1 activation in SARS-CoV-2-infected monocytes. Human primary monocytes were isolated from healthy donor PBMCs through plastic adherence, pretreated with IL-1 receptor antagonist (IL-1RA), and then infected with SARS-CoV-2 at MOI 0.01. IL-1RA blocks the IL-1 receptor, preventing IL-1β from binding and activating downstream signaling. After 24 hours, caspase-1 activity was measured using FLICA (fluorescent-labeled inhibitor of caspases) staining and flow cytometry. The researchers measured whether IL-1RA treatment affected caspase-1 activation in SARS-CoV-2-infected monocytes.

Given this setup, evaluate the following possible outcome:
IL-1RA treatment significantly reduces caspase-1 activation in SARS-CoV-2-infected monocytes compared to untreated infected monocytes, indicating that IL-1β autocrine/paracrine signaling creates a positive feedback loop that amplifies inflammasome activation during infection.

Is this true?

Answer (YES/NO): YES